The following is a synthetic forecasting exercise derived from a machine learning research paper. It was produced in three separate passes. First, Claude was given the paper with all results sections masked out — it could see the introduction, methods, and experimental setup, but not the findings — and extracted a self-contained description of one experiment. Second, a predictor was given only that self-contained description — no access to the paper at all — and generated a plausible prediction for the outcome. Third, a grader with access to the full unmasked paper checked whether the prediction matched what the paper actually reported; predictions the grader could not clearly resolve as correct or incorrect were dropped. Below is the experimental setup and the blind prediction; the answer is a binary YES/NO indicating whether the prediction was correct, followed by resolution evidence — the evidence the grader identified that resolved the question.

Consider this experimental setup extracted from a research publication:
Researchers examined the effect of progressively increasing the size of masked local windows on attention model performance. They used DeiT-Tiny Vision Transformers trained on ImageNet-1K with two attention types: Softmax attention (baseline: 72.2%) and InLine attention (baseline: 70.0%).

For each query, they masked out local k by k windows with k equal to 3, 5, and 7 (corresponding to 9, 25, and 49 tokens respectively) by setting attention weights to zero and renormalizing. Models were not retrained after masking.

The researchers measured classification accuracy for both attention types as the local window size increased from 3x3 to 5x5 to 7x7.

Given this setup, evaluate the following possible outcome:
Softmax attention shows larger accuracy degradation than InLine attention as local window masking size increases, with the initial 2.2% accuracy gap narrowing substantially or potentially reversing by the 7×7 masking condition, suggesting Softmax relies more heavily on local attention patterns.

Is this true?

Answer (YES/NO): YES